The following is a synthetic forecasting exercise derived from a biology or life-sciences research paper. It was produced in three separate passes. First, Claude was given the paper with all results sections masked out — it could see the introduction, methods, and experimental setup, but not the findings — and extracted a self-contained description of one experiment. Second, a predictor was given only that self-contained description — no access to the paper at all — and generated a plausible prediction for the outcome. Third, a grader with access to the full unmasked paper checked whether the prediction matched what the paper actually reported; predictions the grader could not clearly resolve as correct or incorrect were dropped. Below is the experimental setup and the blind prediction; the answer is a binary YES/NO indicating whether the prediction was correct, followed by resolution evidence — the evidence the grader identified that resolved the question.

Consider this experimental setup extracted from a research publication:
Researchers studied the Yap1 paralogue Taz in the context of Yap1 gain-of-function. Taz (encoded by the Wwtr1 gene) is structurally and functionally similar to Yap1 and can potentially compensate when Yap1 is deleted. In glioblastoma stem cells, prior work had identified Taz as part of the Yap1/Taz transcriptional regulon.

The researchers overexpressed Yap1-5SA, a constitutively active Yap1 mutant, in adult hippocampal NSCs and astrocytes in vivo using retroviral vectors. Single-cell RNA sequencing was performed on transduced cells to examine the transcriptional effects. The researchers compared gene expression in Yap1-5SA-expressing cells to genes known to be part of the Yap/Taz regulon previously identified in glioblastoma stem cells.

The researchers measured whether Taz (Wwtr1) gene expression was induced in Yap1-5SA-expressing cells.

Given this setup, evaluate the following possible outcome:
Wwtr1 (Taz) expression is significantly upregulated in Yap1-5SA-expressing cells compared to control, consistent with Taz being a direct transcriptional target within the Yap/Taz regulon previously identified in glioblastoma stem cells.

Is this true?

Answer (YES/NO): YES